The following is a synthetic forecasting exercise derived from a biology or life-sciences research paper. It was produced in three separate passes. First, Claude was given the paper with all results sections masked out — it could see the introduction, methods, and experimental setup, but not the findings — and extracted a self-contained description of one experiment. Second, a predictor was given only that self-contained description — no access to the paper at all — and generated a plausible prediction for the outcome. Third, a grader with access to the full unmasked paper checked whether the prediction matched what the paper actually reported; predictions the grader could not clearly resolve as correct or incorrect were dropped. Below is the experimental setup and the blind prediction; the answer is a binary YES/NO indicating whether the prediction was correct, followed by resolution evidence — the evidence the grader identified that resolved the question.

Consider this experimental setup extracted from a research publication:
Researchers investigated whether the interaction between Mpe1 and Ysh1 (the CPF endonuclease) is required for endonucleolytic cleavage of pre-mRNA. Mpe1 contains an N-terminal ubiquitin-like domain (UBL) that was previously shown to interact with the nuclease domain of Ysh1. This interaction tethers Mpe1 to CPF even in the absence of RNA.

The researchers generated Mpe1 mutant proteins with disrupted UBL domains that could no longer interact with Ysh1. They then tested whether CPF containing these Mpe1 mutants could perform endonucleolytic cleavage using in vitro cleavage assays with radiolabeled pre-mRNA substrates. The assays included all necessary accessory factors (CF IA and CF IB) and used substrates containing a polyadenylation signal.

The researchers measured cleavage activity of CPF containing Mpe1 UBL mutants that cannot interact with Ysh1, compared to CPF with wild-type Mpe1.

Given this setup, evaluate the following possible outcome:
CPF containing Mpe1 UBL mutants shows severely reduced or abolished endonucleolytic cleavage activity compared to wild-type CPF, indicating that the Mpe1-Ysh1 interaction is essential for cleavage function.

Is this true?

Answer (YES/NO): YES